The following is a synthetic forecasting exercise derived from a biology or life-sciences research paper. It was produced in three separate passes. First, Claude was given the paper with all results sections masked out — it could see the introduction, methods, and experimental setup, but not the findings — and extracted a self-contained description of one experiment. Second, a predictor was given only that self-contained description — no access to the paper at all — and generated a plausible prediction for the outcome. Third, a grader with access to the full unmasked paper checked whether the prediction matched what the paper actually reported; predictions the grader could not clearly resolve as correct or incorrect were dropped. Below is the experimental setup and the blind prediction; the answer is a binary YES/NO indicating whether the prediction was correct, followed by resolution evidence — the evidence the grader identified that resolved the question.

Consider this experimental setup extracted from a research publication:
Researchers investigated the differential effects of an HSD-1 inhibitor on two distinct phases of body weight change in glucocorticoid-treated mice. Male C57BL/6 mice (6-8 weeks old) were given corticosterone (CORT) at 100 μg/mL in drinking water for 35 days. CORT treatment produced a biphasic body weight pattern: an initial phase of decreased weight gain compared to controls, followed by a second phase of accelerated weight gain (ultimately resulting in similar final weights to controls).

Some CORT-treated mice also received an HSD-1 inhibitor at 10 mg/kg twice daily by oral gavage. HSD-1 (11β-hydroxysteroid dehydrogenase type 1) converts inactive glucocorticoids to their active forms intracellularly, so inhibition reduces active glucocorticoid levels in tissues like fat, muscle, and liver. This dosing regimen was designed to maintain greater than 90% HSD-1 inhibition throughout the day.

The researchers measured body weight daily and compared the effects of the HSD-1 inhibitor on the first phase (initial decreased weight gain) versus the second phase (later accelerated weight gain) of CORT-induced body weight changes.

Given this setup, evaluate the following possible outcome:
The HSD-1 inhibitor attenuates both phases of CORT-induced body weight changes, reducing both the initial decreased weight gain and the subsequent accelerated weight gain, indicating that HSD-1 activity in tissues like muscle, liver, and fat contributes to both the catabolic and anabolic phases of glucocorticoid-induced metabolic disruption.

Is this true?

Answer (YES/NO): NO